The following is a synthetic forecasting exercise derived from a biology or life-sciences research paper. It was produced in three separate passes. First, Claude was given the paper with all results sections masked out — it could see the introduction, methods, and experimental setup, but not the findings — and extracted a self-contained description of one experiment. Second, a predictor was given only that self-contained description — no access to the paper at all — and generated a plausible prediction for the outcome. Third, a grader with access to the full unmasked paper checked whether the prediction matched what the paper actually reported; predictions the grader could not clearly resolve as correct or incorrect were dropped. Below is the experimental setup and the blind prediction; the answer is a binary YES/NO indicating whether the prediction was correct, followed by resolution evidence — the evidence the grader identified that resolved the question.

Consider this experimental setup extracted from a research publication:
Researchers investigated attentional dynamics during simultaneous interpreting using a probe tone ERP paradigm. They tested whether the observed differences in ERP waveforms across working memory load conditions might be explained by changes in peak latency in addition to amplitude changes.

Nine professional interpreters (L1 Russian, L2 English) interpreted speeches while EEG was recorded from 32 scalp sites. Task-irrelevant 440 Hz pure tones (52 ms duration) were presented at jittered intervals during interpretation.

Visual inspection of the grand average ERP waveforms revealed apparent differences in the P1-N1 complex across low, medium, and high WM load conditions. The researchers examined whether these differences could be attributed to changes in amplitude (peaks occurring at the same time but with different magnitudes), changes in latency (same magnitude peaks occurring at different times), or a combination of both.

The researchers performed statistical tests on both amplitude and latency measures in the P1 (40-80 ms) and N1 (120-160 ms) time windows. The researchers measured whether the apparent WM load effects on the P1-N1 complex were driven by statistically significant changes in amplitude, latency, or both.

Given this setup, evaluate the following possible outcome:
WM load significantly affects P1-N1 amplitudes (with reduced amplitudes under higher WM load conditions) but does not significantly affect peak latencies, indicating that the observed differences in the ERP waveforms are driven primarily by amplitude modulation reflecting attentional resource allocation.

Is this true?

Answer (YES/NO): YES